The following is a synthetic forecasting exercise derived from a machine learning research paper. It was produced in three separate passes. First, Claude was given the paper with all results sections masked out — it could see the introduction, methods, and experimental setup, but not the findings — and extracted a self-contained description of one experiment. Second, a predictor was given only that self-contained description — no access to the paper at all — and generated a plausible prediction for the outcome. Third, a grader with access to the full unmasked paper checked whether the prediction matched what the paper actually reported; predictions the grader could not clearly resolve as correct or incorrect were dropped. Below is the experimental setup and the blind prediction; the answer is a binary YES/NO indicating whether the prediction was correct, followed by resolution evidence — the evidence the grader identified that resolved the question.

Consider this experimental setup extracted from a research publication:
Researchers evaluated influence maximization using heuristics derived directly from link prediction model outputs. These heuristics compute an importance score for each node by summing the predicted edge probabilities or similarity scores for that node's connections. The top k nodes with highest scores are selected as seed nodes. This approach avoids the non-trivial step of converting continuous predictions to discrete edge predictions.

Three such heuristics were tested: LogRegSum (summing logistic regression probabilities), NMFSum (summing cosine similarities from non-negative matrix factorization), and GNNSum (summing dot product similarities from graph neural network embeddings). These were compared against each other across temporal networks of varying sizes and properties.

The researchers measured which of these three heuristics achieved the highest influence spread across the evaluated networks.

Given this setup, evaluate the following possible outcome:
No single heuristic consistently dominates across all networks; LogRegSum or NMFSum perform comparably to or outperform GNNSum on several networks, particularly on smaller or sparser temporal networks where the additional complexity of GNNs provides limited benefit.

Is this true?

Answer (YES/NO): NO